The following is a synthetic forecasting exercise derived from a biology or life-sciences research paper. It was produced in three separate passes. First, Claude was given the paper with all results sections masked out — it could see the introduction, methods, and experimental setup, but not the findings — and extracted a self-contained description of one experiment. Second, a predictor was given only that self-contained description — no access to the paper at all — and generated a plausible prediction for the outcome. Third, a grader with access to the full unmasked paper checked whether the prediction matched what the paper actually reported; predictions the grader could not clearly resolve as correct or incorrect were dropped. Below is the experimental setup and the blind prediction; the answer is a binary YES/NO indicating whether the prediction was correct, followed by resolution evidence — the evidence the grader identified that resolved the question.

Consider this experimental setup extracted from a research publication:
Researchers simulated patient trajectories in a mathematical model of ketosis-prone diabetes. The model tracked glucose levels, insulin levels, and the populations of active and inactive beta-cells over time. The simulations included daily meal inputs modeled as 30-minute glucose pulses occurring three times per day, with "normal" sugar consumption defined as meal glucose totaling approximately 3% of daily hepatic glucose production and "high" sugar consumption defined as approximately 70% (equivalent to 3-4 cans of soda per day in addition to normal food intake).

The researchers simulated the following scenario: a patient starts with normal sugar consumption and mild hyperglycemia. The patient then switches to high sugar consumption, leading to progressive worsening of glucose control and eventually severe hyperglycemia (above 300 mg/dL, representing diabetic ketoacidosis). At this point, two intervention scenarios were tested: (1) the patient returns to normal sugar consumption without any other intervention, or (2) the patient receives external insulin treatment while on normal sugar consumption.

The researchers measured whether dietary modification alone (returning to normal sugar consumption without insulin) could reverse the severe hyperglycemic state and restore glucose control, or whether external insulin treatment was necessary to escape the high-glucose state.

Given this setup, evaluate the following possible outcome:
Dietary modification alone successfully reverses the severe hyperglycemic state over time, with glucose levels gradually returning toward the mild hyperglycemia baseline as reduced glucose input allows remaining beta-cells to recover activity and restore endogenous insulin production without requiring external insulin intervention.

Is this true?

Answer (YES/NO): NO